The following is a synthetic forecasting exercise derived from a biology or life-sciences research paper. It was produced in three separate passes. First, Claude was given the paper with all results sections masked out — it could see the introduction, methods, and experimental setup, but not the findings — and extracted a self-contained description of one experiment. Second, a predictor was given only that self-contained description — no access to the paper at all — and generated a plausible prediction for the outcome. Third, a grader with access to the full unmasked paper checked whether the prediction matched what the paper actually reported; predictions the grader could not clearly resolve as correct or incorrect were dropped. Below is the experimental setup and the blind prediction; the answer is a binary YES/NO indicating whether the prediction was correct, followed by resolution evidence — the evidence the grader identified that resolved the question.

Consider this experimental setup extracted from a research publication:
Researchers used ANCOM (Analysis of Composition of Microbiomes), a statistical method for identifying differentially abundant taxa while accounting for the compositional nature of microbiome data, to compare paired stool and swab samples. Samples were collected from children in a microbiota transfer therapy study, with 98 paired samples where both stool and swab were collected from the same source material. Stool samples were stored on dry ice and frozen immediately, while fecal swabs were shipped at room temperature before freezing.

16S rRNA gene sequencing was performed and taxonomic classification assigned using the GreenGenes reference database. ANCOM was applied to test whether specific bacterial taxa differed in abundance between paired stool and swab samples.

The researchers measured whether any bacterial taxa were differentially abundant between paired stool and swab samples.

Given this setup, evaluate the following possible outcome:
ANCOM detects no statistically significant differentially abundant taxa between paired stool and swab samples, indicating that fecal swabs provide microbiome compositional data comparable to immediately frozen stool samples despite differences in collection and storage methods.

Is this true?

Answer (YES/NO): NO